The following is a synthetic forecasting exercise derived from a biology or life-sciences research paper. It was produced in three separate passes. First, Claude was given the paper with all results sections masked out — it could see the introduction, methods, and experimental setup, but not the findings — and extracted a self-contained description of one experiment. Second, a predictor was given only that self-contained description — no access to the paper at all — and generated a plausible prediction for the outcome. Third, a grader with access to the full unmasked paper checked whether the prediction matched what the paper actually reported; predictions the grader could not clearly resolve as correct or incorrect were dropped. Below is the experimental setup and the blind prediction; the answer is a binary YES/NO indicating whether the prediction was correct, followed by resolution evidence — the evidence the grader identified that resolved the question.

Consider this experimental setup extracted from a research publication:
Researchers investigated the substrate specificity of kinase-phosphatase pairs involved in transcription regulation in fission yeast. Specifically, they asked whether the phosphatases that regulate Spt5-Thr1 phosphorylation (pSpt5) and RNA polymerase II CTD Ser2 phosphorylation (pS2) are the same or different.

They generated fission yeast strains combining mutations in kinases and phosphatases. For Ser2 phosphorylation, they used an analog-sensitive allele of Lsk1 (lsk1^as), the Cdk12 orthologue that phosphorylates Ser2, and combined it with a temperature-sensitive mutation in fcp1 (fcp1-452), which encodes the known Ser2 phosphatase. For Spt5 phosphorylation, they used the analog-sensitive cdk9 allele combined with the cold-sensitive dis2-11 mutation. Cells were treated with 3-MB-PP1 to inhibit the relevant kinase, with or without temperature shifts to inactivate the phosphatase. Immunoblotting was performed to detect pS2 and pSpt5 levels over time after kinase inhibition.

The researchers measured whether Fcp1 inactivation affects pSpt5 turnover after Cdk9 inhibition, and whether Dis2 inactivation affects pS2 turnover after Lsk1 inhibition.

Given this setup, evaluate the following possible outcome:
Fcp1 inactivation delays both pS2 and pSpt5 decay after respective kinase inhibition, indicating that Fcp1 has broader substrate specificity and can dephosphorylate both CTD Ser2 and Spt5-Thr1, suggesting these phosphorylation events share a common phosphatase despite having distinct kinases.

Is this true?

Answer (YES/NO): NO